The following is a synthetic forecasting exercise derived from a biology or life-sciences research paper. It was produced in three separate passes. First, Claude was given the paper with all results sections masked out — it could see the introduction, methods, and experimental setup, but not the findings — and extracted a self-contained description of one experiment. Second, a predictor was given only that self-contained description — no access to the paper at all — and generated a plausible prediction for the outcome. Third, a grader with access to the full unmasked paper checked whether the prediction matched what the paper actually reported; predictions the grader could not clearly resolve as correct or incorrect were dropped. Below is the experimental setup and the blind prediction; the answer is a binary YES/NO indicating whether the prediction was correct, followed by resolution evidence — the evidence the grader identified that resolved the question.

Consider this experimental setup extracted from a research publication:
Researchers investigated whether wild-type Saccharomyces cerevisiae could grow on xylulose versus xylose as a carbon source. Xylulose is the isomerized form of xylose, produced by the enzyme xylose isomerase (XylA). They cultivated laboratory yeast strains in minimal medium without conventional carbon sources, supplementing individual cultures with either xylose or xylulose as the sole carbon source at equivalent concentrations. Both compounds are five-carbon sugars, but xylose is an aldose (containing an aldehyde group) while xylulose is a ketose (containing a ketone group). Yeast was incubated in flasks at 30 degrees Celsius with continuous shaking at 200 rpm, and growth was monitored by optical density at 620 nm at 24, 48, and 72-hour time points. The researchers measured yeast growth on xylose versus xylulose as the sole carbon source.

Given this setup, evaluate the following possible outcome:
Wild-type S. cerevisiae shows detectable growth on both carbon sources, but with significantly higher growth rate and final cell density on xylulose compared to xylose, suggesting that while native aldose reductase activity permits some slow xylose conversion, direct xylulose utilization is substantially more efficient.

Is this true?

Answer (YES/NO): NO